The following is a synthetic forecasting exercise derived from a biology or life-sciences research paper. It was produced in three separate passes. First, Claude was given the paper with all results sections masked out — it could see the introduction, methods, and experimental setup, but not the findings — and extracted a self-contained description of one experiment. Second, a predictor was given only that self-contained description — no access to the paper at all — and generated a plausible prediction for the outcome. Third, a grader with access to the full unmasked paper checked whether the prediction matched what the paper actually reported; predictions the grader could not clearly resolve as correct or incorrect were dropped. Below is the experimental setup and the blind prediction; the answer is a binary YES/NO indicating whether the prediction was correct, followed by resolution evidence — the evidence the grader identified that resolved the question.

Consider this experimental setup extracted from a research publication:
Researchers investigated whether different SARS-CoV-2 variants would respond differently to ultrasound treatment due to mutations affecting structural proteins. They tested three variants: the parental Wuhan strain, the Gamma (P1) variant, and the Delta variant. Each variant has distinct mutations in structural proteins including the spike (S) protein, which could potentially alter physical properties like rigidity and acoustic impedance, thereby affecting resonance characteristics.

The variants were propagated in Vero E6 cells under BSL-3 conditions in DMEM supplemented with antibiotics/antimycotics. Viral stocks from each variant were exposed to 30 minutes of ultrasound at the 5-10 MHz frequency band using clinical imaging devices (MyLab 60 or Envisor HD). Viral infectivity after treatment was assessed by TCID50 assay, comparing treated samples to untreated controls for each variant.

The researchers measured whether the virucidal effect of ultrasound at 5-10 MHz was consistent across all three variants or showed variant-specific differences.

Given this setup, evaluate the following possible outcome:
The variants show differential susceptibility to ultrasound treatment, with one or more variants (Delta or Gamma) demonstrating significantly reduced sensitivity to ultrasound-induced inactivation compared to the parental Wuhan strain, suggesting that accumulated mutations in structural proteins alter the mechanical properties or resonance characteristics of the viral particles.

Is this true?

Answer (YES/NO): NO